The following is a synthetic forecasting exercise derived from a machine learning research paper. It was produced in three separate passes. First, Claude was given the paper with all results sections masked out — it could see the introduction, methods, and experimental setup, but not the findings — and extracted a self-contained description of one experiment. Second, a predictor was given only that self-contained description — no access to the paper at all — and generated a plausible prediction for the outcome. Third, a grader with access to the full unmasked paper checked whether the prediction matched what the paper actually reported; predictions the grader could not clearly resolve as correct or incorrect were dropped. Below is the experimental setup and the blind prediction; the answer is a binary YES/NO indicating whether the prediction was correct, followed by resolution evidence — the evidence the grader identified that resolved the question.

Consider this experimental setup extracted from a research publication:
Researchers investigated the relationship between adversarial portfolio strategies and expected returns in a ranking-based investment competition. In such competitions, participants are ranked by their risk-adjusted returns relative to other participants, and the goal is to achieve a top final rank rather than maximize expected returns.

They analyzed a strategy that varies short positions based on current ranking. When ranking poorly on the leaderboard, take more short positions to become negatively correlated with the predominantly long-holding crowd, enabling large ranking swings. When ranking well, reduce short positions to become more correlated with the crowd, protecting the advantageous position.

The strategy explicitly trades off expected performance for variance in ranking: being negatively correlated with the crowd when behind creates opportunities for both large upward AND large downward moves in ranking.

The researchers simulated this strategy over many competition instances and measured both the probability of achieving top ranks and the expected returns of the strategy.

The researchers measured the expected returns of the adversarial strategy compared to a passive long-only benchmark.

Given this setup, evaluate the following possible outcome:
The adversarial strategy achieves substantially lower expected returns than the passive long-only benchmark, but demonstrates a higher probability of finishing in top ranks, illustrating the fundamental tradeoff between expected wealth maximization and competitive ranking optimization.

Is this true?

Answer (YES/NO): YES